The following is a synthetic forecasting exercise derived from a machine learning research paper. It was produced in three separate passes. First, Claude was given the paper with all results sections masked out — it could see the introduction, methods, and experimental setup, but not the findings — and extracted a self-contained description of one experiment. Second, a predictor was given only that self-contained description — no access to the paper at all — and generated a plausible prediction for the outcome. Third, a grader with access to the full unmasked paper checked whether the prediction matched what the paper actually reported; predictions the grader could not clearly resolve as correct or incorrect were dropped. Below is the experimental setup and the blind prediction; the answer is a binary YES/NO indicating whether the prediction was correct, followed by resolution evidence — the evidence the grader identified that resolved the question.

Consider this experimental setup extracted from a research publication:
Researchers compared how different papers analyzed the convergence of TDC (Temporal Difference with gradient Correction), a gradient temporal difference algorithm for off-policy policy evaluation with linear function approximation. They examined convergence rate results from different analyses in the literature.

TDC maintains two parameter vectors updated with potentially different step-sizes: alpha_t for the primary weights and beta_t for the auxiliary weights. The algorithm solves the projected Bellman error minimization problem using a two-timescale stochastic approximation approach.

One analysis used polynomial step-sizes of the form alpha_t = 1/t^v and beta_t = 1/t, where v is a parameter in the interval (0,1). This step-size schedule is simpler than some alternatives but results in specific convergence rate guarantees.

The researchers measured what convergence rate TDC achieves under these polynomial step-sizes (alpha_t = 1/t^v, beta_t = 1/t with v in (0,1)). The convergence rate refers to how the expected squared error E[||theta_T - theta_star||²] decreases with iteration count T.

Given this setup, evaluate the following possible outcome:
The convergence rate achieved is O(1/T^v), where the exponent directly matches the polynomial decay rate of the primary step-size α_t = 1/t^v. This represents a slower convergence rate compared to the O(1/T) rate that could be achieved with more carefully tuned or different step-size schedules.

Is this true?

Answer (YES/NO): NO